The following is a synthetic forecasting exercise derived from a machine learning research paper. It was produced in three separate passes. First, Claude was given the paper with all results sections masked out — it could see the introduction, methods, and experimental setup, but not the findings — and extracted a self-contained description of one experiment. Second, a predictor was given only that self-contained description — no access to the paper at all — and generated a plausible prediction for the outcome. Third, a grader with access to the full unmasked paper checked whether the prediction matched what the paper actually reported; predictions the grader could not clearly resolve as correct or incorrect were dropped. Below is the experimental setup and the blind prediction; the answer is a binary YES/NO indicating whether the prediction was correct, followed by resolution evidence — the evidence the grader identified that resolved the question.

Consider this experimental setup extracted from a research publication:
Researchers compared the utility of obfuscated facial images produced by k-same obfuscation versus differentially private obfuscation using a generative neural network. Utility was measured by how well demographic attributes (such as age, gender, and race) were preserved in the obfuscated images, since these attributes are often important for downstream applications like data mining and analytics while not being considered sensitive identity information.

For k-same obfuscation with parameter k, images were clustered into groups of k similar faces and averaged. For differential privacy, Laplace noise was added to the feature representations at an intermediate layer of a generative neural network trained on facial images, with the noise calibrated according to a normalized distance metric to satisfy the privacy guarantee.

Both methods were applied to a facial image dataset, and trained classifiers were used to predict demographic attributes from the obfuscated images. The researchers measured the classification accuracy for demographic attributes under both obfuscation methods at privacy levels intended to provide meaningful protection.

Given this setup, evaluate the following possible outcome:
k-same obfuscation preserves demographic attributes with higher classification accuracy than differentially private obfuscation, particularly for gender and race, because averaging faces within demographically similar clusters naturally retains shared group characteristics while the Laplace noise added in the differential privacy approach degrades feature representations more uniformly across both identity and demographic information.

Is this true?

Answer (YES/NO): NO